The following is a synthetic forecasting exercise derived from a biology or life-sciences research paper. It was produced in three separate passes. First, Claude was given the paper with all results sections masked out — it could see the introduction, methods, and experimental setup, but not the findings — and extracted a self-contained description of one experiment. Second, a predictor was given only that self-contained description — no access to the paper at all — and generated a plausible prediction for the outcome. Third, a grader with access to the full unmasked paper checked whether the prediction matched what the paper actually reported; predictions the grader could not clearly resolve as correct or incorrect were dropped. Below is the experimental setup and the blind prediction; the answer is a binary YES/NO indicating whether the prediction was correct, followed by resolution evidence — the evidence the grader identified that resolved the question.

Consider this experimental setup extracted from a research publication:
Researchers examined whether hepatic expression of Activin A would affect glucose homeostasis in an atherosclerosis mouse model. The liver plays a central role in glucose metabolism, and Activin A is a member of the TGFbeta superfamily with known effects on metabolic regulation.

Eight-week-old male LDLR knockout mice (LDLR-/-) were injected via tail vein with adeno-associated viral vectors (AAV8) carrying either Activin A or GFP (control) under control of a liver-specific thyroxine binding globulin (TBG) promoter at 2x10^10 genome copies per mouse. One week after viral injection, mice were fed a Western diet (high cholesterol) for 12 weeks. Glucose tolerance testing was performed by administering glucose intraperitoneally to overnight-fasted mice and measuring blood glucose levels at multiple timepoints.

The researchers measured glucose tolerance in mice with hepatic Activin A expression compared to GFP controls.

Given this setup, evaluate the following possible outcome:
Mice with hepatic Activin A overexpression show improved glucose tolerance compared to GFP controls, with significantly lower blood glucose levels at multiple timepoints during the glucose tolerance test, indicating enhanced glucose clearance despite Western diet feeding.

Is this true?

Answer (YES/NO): YES